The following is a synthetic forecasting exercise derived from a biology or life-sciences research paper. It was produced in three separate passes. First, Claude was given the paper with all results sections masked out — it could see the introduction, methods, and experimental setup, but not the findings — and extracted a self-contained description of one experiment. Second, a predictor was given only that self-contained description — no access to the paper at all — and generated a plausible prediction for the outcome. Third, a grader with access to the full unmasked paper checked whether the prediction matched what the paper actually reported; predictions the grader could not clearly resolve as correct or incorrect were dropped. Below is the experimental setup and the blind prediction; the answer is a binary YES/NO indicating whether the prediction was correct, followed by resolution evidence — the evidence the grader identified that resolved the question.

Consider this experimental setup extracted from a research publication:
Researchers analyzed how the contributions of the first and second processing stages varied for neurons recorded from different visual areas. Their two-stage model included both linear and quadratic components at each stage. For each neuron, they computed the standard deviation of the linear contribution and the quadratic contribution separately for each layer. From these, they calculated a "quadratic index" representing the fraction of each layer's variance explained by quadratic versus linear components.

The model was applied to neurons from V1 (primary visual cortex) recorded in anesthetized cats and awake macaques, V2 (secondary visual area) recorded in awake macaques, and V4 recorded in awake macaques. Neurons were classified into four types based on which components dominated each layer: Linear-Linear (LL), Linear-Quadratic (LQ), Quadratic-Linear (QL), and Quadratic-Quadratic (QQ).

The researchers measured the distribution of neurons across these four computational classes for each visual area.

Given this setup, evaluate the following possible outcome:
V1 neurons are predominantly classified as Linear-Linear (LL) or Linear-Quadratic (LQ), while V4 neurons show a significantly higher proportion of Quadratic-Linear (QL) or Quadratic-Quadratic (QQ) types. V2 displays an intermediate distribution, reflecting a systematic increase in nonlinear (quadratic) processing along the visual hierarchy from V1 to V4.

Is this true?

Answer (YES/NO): NO